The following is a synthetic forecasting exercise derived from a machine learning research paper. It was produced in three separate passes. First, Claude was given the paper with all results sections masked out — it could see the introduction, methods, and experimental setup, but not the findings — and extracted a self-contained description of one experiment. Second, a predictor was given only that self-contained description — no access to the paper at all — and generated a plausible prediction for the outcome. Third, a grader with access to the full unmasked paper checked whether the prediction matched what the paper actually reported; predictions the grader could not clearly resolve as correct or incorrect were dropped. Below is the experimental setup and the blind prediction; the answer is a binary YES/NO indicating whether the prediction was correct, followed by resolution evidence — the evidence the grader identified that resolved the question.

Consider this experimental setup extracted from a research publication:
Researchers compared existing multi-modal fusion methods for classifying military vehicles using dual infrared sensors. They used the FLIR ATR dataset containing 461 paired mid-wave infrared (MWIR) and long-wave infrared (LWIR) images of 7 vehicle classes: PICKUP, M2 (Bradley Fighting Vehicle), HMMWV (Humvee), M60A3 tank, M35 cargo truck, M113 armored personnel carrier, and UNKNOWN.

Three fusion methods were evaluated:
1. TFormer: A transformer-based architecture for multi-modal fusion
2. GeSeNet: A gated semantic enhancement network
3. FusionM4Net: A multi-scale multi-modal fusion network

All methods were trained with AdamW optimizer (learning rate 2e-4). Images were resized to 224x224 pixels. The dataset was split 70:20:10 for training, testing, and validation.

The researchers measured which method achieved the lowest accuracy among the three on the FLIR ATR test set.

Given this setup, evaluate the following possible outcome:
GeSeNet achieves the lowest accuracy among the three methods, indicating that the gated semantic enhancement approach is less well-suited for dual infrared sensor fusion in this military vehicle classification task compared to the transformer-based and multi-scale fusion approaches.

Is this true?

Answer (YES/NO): YES